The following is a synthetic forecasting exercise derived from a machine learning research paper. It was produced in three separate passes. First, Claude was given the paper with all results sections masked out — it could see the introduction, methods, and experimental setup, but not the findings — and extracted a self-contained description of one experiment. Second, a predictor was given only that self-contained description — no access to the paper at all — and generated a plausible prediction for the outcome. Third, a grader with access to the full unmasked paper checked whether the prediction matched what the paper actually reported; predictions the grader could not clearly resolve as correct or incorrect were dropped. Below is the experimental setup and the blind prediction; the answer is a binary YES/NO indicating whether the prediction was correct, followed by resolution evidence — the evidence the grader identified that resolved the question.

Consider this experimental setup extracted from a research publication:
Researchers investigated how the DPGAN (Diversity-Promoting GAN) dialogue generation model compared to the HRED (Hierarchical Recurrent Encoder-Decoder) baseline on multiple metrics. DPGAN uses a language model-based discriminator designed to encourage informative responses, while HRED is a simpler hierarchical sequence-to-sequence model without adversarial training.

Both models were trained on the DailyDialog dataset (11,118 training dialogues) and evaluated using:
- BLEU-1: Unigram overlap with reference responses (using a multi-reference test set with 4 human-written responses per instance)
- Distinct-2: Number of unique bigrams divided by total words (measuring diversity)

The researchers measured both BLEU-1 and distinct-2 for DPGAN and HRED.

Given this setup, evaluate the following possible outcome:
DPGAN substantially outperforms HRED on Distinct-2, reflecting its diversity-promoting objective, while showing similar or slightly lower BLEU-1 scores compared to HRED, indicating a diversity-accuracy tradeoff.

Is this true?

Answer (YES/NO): NO